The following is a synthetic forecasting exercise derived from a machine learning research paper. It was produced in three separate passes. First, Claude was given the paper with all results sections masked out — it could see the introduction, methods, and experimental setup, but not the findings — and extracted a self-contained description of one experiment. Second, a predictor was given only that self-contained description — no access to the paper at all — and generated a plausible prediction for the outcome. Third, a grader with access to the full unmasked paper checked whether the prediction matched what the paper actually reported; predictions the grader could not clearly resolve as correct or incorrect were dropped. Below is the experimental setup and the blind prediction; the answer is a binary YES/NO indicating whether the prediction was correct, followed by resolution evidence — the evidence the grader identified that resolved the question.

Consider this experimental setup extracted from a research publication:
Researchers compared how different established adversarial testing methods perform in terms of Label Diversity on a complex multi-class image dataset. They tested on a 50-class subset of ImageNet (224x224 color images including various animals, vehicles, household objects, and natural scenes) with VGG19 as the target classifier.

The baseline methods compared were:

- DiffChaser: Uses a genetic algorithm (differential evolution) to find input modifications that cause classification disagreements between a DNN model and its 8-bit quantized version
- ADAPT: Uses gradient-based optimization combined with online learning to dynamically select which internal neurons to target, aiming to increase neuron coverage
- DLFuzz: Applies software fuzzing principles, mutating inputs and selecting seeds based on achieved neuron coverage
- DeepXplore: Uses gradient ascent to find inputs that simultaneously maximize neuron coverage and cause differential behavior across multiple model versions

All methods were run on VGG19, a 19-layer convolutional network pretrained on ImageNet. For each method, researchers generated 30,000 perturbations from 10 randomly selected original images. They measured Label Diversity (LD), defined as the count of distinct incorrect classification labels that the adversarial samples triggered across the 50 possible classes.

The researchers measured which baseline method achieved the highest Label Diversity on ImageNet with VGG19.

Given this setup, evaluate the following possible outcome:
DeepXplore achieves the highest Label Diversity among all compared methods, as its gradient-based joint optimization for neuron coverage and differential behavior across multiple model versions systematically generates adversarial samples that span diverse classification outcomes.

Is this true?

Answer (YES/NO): NO